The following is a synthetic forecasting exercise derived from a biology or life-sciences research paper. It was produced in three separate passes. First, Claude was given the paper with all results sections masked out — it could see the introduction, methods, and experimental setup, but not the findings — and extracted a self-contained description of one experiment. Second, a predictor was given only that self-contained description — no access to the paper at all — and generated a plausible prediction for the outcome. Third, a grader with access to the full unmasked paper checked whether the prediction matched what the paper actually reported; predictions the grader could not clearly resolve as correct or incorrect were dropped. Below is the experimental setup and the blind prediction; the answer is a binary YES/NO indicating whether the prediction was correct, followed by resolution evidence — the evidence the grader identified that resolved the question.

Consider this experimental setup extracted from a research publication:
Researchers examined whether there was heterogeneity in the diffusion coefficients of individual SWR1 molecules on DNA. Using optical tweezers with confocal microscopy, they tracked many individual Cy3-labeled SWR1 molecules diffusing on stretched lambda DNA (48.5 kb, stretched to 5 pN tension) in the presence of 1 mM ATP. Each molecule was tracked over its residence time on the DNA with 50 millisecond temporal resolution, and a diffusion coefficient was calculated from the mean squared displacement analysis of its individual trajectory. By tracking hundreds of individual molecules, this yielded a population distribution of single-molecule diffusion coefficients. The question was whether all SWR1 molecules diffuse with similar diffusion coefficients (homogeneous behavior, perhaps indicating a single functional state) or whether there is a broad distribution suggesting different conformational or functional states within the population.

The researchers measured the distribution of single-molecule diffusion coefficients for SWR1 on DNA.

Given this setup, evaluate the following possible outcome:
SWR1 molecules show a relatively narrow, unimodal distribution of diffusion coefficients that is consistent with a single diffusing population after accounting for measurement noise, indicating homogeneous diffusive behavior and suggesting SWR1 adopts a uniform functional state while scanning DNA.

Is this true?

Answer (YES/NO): NO